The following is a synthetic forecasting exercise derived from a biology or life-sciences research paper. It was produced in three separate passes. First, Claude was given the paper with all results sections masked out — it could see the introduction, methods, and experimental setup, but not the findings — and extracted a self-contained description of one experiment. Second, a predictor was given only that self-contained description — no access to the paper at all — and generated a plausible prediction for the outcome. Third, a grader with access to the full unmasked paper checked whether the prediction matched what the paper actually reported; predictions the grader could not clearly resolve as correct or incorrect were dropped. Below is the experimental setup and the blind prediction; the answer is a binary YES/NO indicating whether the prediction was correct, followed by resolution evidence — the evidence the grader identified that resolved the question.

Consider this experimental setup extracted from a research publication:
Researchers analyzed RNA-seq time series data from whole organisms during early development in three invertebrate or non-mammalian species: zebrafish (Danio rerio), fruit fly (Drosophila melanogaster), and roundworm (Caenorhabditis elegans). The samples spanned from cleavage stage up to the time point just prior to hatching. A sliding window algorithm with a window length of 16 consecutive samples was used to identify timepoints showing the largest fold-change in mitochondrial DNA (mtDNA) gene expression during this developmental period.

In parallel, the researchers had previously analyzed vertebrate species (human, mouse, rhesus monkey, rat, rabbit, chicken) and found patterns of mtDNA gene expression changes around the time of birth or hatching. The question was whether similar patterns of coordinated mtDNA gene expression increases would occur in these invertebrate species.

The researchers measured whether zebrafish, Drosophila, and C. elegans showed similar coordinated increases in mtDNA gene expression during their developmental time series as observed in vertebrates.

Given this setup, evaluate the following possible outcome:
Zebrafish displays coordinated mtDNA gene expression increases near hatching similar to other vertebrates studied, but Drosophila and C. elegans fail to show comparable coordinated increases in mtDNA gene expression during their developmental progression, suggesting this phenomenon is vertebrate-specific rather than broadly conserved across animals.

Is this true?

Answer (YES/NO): NO